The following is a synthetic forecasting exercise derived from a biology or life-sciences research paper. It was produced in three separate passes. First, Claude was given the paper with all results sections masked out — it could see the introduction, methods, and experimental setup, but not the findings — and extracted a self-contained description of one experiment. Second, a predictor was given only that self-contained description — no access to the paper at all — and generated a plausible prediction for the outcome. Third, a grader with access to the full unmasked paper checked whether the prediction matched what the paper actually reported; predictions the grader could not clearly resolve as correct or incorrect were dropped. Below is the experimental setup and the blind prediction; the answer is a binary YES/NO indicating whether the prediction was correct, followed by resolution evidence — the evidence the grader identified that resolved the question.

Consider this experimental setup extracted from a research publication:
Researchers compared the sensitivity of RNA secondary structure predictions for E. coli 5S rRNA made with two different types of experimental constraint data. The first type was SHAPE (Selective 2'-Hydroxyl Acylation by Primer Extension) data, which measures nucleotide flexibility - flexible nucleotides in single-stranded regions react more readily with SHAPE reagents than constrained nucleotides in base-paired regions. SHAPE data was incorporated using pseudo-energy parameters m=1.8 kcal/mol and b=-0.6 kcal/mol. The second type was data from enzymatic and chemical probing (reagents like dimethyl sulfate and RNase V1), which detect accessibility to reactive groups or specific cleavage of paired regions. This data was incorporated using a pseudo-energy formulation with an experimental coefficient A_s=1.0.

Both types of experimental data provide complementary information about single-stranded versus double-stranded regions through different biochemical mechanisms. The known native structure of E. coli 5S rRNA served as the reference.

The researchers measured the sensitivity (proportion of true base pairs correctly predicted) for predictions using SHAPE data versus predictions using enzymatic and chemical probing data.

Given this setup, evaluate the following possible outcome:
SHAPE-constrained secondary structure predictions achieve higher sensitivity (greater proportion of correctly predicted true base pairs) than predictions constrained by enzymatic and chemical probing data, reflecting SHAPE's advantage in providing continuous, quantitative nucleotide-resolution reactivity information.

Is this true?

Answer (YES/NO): YES